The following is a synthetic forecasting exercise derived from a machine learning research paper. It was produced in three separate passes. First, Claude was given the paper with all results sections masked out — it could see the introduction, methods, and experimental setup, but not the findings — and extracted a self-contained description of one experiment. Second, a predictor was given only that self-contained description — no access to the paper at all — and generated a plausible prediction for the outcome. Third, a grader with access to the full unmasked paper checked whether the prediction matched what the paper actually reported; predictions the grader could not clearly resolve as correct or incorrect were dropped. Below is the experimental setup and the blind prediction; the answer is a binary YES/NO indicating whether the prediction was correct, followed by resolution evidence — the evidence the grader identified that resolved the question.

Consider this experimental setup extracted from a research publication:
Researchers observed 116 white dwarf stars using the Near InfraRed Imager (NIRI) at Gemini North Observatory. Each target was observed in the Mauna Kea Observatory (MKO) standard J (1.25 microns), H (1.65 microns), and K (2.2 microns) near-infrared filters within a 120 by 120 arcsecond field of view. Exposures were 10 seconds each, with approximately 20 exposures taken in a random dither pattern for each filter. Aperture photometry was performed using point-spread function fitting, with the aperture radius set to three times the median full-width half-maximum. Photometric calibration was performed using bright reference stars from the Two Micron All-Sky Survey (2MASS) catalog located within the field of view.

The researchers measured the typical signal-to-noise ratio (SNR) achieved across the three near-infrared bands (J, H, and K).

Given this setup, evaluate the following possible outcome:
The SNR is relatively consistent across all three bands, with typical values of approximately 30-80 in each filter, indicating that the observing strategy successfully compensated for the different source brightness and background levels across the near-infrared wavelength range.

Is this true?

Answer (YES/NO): NO